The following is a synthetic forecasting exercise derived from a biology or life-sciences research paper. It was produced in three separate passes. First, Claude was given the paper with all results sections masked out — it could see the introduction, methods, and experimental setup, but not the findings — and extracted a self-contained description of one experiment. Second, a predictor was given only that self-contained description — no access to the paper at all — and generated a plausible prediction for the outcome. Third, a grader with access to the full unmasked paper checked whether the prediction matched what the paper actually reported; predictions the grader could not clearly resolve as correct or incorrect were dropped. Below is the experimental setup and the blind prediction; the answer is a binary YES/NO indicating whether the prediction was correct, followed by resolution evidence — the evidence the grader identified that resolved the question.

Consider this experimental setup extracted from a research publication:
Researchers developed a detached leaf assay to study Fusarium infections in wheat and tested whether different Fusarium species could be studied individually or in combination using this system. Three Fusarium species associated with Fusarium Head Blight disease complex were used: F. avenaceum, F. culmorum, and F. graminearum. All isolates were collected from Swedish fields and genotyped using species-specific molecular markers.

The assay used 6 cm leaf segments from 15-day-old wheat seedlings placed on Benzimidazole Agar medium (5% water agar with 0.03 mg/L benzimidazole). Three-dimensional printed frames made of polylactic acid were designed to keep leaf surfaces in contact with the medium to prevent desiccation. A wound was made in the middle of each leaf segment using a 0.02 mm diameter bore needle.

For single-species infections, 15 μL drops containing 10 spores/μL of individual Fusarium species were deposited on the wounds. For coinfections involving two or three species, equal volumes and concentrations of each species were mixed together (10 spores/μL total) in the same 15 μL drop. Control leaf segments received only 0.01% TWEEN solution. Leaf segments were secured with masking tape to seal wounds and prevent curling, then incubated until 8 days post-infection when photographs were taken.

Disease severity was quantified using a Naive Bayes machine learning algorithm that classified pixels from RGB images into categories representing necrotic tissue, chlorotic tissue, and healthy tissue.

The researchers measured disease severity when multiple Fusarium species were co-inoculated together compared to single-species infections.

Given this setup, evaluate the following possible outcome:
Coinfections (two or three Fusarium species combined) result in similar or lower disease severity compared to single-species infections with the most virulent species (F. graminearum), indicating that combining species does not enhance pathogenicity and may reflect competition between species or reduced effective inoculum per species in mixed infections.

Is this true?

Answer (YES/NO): YES